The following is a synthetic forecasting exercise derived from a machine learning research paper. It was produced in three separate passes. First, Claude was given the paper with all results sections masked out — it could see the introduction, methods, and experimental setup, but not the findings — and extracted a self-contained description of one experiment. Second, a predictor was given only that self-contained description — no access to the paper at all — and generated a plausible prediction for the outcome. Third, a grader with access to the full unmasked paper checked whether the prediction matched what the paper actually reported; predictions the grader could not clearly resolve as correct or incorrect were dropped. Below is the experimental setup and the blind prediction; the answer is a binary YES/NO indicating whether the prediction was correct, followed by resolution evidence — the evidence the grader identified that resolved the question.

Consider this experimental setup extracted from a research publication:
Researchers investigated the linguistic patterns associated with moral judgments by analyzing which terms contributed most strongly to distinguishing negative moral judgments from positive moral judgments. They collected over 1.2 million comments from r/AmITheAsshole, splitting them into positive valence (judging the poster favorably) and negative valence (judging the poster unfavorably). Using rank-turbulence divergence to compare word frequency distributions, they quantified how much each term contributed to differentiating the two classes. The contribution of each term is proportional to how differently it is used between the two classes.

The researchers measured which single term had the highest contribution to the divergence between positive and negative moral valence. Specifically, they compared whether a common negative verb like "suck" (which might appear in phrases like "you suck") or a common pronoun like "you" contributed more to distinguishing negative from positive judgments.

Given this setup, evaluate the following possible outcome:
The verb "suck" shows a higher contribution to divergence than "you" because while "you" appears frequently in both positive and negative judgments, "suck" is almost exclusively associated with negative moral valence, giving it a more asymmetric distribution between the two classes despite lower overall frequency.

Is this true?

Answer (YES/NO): NO